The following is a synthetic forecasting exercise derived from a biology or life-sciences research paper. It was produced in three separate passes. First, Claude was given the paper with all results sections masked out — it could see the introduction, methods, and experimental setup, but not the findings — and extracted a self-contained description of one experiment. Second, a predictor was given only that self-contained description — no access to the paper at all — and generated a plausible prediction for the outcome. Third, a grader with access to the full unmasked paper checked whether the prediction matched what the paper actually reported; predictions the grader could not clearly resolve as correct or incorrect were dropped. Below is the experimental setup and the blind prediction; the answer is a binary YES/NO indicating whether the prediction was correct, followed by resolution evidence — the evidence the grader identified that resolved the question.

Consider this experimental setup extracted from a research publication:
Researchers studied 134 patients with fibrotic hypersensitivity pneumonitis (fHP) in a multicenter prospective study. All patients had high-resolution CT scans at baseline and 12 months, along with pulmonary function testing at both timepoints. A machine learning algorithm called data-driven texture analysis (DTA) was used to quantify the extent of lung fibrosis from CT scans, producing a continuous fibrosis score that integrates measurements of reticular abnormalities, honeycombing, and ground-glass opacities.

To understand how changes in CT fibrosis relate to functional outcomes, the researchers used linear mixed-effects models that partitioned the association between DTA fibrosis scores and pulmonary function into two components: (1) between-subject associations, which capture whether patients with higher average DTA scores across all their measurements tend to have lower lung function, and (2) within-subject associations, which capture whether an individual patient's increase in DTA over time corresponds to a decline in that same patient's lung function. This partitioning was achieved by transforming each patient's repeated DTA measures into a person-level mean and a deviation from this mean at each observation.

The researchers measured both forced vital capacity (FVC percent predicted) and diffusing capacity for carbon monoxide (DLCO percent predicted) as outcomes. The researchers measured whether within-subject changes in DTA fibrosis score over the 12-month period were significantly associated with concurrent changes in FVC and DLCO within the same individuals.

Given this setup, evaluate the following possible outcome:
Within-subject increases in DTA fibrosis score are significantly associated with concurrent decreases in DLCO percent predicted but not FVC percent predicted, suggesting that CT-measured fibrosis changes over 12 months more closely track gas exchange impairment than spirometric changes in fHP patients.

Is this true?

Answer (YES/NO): NO